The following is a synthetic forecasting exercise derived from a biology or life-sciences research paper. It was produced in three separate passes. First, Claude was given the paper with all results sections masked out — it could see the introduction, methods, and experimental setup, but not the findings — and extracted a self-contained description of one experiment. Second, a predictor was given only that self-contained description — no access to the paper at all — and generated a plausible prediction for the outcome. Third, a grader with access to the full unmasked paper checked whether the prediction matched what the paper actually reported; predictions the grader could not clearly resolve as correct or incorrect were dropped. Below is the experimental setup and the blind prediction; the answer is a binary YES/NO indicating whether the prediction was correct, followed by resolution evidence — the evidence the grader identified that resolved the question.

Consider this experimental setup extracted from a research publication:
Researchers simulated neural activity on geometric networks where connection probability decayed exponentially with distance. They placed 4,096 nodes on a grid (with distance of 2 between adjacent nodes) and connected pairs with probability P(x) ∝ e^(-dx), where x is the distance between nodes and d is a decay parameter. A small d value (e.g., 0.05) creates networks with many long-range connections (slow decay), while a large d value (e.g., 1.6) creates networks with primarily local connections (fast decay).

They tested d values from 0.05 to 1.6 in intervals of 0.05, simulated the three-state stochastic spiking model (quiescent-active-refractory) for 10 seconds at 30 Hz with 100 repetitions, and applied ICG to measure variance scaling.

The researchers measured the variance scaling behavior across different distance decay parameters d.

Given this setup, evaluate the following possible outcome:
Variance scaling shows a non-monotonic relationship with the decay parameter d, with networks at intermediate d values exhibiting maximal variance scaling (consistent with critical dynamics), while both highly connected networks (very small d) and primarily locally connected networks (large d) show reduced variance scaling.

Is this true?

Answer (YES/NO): NO